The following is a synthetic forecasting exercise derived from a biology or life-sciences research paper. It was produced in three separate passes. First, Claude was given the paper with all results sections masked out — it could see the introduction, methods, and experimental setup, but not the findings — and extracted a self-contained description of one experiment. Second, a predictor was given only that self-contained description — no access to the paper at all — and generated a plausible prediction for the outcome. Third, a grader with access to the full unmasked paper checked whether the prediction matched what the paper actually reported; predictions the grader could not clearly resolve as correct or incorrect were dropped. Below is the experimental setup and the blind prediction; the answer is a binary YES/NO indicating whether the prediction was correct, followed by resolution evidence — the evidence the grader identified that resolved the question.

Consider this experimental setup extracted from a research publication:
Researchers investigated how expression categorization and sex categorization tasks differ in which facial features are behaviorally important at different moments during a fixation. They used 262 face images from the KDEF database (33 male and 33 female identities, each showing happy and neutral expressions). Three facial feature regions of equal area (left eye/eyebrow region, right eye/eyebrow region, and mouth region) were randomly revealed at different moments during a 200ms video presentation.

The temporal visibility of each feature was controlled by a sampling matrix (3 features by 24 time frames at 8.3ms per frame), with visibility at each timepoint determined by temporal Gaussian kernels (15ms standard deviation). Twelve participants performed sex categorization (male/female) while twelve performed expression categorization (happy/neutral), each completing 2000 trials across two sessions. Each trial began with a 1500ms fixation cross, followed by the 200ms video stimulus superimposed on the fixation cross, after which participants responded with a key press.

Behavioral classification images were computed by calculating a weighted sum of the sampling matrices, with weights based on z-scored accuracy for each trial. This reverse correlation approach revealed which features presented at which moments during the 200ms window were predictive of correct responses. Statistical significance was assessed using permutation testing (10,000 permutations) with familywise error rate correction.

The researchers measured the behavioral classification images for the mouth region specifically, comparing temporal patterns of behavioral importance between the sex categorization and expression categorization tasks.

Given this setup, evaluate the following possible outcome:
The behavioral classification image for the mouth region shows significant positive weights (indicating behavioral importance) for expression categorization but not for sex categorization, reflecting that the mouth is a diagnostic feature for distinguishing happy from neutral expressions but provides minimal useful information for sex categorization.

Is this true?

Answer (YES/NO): YES